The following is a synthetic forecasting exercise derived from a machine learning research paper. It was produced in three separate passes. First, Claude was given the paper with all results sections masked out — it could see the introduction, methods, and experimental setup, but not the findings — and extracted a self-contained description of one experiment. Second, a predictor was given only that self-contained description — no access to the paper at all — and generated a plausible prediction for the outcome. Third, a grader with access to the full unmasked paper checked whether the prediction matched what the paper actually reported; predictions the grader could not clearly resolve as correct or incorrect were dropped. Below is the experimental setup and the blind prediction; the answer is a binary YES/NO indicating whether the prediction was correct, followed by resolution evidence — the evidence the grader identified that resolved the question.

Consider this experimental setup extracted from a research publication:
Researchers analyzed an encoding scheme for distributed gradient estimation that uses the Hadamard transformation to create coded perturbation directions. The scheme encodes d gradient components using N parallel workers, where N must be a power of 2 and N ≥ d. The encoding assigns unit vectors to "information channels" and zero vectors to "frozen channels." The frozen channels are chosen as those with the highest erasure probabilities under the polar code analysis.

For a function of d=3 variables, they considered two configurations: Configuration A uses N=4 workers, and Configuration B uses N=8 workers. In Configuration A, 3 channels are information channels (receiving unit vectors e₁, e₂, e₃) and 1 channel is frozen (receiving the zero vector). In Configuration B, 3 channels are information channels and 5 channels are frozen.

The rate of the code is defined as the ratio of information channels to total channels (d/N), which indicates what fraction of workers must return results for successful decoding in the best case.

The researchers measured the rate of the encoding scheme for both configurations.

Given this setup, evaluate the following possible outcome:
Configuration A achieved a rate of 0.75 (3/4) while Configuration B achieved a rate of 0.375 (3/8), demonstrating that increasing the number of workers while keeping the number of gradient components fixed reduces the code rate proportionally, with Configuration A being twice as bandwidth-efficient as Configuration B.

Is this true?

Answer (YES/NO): NO